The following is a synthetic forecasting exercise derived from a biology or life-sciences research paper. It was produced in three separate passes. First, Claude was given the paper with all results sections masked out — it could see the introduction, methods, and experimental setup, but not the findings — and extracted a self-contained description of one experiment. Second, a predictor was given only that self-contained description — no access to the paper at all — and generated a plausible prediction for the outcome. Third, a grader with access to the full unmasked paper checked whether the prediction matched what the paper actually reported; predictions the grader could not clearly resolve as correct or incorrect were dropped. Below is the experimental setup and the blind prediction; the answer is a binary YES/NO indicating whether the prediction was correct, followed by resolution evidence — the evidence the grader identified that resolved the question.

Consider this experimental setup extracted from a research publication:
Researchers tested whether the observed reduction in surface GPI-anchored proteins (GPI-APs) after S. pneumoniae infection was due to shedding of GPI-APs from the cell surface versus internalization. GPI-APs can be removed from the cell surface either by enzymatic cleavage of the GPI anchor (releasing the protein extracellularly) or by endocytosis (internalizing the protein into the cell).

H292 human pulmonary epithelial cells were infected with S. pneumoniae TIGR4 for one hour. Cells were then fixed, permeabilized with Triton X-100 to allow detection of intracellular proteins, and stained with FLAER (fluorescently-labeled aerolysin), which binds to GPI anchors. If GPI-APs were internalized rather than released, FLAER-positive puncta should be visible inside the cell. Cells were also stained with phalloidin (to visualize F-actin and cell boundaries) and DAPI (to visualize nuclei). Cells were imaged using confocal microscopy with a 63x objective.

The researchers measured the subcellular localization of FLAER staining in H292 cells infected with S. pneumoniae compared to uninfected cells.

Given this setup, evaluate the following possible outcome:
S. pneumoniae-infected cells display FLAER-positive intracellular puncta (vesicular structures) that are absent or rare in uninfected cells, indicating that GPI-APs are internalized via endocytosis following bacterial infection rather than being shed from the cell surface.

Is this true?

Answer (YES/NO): YES